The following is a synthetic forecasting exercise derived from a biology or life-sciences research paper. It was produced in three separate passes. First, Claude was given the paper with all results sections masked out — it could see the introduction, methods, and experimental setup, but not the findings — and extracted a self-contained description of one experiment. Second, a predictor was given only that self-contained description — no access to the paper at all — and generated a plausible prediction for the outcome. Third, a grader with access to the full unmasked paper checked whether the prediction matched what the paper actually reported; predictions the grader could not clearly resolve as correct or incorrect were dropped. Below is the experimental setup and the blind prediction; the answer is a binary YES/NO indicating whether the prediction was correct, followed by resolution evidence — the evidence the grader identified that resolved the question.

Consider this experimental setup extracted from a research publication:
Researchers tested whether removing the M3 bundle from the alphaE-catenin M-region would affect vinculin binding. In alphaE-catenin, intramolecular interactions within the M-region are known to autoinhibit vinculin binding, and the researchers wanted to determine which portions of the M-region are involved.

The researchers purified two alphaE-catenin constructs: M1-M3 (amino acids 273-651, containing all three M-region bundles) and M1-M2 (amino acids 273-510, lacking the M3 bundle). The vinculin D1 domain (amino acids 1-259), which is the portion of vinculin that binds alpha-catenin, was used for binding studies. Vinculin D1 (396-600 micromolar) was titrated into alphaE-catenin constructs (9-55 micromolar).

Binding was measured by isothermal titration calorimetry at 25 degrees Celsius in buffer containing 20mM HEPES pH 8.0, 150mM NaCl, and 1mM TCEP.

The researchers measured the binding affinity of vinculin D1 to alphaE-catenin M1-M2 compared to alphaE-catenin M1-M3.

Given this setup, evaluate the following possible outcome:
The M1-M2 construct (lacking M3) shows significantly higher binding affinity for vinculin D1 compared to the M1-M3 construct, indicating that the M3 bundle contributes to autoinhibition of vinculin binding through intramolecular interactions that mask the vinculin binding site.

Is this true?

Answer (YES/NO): YES